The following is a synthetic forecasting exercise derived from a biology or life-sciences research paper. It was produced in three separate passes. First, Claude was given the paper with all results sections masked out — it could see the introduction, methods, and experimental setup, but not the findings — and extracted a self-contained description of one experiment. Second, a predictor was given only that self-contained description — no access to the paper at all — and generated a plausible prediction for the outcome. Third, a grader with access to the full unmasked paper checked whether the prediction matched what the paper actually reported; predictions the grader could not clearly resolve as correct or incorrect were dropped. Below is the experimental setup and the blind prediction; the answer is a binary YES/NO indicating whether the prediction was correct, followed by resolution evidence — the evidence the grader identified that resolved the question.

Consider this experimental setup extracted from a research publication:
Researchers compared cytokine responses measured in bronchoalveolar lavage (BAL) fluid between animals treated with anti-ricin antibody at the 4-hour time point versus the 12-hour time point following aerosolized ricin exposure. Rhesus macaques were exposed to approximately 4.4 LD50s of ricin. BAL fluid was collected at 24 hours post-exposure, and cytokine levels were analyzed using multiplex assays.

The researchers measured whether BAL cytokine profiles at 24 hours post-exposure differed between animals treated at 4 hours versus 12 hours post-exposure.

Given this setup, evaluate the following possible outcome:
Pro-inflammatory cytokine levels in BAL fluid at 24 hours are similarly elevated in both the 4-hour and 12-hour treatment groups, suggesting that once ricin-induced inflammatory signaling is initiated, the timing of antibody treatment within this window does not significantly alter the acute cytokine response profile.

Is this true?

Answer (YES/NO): NO